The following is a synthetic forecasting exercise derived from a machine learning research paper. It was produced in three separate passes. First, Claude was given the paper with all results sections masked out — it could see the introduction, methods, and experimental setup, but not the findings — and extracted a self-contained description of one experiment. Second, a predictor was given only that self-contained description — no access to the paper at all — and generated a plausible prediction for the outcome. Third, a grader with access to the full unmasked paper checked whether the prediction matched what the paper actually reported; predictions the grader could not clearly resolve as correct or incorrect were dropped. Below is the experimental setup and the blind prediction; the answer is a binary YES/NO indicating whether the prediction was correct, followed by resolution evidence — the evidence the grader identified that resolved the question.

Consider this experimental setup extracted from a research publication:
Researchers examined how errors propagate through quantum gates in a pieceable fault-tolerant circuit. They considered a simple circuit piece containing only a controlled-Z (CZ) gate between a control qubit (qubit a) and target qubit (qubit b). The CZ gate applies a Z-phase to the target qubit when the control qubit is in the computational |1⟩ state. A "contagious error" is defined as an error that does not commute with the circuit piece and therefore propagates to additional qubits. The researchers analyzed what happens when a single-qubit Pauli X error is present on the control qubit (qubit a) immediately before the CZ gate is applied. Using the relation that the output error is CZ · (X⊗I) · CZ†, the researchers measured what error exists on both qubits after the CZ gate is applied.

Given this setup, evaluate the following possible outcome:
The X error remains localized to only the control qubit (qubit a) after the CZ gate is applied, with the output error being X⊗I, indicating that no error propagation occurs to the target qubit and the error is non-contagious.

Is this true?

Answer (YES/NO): NO